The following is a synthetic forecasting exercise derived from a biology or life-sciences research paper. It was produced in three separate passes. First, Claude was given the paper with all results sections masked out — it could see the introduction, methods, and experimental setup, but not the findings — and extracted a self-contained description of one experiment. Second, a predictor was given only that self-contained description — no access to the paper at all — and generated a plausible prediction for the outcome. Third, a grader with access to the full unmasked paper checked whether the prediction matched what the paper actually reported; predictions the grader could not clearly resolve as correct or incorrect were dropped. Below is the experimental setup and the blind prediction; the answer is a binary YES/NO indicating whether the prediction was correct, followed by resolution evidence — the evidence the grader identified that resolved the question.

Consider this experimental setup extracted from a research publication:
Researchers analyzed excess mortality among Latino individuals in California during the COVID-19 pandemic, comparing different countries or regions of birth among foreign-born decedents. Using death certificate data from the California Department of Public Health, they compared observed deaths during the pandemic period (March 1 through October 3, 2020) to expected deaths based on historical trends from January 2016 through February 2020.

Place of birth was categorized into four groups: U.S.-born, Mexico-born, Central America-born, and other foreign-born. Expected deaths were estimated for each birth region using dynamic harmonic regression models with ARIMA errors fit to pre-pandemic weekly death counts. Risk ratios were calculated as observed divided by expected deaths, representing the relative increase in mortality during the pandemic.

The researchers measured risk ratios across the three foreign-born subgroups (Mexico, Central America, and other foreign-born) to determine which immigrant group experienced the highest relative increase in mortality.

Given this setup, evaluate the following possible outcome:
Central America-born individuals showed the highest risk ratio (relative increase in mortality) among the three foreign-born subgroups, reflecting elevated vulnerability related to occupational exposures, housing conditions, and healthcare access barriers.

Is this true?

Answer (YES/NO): YES